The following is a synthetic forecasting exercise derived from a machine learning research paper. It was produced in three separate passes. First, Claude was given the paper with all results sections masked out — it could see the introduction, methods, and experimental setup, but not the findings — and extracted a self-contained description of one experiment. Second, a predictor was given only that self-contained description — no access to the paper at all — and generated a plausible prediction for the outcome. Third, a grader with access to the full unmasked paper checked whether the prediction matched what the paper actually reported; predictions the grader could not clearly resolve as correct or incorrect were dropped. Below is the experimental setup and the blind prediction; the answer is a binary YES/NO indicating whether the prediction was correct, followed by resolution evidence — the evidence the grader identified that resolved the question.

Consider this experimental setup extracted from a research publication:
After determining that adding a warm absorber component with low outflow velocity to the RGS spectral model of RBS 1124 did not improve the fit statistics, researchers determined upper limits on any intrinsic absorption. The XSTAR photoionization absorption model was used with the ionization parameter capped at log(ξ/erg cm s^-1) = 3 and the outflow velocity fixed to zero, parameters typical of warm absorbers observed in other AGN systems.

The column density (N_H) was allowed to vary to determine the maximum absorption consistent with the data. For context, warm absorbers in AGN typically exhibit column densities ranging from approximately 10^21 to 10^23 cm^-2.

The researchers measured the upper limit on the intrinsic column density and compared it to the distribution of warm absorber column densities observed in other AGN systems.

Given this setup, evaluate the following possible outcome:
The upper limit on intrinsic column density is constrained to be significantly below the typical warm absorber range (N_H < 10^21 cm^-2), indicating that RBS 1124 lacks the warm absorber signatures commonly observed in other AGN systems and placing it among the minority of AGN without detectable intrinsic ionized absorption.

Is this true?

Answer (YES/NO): NO